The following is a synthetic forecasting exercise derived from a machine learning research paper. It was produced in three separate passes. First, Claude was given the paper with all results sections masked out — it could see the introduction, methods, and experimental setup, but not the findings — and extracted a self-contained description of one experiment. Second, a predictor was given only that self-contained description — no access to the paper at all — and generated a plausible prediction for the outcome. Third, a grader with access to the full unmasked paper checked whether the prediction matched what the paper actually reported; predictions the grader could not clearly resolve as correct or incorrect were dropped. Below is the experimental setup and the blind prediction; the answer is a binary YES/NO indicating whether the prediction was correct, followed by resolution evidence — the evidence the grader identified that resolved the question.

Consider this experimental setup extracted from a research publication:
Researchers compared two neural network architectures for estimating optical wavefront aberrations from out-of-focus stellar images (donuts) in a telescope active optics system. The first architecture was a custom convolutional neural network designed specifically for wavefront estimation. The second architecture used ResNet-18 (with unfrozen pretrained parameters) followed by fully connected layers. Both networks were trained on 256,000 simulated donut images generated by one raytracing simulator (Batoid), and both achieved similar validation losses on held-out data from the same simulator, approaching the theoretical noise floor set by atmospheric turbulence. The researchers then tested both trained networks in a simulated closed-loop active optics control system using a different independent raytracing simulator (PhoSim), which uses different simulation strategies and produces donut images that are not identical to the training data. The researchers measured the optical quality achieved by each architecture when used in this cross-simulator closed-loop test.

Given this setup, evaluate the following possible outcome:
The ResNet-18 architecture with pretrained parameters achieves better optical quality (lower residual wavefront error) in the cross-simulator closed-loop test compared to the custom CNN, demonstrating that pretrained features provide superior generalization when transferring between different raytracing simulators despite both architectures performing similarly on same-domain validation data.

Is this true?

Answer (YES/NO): YES